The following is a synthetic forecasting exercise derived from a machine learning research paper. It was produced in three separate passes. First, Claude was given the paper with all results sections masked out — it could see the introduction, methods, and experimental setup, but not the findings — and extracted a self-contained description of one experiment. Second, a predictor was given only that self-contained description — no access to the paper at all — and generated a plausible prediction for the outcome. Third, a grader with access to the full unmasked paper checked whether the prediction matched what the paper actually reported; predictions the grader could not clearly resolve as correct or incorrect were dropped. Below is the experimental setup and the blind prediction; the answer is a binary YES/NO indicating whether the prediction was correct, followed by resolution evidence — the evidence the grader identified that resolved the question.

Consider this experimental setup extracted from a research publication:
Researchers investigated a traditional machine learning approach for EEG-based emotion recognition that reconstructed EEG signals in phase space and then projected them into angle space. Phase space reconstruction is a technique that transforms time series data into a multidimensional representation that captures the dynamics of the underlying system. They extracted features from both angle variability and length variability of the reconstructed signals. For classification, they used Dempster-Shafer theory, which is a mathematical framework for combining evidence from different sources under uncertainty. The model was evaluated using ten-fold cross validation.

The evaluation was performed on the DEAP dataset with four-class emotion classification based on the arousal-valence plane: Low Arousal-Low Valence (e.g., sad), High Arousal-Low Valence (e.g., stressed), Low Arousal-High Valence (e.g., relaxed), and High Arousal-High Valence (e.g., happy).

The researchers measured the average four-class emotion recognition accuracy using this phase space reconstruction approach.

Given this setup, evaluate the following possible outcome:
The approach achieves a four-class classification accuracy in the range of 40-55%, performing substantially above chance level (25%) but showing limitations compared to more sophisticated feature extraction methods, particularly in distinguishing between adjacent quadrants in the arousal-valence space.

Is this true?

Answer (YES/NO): NO